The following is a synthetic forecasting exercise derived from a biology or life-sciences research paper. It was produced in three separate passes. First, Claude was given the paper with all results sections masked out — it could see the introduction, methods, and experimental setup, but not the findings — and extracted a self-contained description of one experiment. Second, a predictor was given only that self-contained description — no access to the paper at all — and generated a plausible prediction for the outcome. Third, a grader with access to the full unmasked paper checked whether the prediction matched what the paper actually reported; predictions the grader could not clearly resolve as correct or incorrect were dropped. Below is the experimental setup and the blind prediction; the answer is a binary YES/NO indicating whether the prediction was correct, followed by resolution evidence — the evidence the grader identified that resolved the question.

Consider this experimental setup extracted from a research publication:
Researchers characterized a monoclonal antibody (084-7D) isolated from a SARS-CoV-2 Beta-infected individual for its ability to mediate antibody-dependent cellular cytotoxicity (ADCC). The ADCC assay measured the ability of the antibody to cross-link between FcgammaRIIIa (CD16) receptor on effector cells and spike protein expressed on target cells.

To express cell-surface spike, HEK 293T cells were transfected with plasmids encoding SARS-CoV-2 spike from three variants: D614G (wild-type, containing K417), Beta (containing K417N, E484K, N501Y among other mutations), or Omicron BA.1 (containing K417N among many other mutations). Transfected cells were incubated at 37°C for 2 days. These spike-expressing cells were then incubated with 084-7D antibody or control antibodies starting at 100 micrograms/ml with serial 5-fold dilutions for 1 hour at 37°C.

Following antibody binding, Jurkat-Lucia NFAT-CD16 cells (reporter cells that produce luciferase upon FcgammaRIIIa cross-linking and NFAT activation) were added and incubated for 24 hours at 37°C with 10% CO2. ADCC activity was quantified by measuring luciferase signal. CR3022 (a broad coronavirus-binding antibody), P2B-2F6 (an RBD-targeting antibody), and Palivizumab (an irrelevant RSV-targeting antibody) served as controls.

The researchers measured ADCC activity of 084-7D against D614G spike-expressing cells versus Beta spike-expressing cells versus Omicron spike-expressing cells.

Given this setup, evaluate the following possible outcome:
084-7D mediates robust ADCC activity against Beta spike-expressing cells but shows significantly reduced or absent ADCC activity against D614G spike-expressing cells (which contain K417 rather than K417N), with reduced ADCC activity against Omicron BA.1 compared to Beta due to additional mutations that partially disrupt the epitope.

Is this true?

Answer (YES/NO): YES